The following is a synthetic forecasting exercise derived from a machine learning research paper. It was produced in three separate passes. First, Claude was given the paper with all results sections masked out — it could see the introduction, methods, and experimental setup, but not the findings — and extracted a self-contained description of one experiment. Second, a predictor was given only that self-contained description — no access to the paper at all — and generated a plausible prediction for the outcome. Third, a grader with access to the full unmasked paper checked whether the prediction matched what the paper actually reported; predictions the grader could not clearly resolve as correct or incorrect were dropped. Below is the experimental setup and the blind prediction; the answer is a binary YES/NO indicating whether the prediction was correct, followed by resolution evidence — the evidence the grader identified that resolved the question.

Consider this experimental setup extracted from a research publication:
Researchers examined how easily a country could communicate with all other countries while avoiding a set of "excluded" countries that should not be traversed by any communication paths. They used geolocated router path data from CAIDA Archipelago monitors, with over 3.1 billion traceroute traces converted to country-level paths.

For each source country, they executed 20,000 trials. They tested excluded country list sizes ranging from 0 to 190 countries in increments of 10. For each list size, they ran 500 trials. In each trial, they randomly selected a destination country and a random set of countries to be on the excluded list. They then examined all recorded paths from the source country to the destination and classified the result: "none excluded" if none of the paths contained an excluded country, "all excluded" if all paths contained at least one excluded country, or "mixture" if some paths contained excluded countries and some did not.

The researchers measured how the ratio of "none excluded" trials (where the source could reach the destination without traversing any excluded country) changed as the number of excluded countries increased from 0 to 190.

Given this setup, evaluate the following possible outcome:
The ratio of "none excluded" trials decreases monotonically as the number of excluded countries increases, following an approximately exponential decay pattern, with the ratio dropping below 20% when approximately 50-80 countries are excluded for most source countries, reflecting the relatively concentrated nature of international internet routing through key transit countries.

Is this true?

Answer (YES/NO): NO